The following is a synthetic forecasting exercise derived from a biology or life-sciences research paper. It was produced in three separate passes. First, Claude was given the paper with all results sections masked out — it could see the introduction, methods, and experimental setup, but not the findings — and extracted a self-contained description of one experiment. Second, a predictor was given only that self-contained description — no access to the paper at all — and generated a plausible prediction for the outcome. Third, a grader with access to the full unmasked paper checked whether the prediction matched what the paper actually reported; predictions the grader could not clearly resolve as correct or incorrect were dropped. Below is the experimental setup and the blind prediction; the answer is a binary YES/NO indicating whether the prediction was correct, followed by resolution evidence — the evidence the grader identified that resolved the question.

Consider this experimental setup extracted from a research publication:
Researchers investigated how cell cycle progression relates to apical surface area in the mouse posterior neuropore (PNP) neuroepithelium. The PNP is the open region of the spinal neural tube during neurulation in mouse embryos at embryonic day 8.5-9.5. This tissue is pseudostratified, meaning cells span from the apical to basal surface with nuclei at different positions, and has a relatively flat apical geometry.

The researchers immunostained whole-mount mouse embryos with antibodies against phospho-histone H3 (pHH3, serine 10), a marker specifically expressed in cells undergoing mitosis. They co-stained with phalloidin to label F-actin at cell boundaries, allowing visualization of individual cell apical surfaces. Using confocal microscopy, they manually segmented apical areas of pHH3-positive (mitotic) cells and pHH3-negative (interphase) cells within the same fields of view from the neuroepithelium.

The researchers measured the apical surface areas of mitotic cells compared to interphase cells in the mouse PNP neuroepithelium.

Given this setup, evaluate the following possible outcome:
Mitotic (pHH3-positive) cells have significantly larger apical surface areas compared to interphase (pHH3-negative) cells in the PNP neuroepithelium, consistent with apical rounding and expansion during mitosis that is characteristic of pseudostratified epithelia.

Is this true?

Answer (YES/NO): NO